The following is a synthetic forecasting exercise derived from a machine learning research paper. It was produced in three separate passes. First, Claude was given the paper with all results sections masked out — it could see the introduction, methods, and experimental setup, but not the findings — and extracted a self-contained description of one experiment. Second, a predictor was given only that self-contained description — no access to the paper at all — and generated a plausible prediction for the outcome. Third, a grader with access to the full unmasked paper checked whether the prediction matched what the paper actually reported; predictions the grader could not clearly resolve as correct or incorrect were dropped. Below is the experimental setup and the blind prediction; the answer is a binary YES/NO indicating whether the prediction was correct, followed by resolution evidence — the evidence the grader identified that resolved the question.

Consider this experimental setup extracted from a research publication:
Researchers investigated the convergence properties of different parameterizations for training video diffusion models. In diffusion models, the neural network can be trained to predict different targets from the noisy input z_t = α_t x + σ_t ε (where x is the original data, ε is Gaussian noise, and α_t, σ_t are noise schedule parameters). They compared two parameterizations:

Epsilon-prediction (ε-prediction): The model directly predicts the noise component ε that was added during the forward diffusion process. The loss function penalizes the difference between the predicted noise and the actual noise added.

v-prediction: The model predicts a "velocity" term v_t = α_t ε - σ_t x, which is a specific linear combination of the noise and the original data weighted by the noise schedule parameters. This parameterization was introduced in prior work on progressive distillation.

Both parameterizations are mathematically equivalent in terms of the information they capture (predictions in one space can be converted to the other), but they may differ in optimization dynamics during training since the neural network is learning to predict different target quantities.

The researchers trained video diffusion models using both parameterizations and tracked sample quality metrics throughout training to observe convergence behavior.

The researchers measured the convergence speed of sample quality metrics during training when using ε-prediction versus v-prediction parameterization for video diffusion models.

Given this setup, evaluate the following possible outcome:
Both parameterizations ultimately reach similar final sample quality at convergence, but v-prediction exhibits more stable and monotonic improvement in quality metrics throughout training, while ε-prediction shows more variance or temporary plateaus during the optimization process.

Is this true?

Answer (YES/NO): NO